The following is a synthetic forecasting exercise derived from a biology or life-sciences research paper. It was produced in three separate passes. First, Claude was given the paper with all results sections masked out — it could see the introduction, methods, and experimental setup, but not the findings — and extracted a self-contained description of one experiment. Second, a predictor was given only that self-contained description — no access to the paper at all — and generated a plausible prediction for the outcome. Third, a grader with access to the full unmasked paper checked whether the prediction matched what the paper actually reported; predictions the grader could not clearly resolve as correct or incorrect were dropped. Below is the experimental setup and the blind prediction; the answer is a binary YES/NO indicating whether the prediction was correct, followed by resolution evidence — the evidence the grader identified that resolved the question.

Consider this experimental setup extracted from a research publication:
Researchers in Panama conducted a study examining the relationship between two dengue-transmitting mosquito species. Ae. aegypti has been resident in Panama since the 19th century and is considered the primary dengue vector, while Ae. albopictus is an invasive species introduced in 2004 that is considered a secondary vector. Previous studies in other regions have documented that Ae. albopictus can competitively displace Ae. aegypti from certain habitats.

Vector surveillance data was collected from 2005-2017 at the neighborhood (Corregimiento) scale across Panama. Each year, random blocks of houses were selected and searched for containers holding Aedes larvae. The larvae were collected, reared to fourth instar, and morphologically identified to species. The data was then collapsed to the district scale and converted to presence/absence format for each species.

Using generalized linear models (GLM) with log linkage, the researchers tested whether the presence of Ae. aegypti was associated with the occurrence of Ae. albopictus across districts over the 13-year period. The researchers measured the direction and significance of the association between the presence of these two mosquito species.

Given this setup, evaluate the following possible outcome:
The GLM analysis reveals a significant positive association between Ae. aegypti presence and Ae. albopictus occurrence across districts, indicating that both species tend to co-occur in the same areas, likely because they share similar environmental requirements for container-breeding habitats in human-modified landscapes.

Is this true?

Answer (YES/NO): NO